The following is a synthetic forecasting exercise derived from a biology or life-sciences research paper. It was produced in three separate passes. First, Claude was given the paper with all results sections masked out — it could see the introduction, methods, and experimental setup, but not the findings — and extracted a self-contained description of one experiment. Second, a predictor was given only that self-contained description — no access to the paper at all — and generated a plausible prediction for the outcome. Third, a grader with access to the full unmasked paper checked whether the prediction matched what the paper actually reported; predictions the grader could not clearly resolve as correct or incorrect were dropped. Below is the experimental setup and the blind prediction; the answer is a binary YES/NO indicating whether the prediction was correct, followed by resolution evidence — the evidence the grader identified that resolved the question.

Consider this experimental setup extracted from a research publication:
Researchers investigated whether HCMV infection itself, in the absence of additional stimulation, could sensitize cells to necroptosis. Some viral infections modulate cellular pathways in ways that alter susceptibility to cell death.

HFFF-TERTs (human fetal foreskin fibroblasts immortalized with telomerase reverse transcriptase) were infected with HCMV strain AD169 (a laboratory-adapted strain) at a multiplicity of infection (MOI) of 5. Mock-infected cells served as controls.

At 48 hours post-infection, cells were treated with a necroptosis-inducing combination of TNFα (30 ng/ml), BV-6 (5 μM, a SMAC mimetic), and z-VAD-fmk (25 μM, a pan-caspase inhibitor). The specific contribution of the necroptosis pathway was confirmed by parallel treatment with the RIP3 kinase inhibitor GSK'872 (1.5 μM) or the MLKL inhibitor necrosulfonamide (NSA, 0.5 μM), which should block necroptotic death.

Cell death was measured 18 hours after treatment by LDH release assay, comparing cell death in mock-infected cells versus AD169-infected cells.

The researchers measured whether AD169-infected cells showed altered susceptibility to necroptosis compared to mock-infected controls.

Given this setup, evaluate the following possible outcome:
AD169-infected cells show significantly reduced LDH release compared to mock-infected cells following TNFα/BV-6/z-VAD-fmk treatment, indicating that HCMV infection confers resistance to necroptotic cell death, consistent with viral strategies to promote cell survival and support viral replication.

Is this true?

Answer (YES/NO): NO